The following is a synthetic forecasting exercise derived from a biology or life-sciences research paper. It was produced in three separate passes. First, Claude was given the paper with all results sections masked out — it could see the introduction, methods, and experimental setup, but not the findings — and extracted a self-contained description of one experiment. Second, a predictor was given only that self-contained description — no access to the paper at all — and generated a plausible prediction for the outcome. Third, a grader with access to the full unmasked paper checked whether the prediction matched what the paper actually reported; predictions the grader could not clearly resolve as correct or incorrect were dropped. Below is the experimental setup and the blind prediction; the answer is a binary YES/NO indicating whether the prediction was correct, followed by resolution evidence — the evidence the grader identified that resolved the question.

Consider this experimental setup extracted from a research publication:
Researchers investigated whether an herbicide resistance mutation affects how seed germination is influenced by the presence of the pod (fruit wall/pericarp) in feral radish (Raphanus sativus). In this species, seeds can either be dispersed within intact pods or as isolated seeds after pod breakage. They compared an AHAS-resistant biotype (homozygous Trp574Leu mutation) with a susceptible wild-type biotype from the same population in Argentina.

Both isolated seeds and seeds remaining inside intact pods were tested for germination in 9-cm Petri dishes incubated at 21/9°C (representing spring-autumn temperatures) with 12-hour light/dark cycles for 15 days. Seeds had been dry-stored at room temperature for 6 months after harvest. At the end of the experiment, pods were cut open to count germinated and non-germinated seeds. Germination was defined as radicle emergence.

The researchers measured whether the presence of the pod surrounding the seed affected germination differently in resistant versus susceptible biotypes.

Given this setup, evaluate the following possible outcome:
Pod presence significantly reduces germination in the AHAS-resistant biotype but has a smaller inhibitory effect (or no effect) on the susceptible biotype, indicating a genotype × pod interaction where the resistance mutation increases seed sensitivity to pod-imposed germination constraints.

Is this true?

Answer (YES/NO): NO